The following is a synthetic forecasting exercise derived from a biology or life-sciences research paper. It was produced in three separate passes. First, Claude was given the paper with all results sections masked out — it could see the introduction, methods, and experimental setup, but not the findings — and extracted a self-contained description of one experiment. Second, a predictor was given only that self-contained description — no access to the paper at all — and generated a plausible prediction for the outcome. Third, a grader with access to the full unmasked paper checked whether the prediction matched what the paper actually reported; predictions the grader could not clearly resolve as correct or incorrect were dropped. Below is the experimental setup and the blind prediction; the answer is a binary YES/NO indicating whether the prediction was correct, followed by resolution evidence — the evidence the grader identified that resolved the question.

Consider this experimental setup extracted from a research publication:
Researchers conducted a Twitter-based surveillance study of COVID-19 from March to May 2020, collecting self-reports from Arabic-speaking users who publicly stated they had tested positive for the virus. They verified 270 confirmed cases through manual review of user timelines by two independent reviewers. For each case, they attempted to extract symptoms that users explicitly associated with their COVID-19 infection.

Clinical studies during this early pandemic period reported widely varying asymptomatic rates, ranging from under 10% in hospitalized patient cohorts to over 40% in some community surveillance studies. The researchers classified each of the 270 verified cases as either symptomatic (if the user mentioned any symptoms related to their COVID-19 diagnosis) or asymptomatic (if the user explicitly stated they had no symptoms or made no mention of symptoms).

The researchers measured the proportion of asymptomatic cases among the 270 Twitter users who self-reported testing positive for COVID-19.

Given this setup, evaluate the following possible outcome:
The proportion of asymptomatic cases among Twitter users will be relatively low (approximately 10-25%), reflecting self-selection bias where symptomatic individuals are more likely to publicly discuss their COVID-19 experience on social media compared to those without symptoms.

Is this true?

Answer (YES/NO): YES